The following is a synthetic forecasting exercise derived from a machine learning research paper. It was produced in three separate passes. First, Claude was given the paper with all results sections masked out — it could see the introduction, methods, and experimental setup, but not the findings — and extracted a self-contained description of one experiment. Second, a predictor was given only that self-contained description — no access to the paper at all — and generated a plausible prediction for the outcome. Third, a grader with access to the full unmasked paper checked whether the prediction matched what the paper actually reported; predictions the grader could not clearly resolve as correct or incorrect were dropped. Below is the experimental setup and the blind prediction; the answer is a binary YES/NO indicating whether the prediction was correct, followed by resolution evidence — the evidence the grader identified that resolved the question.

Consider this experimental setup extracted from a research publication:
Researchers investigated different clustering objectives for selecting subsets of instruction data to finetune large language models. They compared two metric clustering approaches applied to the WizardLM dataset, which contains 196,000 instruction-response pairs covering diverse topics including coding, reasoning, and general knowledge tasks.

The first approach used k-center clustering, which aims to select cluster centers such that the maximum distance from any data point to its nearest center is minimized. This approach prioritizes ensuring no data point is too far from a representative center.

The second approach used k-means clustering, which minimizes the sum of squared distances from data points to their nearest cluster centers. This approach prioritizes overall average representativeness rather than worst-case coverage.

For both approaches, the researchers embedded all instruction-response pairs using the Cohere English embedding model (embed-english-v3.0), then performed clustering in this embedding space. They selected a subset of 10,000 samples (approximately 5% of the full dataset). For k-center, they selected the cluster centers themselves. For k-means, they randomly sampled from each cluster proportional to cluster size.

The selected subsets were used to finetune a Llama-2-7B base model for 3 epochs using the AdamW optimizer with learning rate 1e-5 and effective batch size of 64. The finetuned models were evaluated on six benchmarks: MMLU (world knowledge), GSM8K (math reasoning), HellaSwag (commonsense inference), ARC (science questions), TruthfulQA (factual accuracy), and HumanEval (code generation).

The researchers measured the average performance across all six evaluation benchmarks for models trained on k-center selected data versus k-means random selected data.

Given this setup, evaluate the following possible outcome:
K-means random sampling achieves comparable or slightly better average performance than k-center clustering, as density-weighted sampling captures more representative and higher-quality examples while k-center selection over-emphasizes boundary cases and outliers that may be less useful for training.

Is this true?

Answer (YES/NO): NO